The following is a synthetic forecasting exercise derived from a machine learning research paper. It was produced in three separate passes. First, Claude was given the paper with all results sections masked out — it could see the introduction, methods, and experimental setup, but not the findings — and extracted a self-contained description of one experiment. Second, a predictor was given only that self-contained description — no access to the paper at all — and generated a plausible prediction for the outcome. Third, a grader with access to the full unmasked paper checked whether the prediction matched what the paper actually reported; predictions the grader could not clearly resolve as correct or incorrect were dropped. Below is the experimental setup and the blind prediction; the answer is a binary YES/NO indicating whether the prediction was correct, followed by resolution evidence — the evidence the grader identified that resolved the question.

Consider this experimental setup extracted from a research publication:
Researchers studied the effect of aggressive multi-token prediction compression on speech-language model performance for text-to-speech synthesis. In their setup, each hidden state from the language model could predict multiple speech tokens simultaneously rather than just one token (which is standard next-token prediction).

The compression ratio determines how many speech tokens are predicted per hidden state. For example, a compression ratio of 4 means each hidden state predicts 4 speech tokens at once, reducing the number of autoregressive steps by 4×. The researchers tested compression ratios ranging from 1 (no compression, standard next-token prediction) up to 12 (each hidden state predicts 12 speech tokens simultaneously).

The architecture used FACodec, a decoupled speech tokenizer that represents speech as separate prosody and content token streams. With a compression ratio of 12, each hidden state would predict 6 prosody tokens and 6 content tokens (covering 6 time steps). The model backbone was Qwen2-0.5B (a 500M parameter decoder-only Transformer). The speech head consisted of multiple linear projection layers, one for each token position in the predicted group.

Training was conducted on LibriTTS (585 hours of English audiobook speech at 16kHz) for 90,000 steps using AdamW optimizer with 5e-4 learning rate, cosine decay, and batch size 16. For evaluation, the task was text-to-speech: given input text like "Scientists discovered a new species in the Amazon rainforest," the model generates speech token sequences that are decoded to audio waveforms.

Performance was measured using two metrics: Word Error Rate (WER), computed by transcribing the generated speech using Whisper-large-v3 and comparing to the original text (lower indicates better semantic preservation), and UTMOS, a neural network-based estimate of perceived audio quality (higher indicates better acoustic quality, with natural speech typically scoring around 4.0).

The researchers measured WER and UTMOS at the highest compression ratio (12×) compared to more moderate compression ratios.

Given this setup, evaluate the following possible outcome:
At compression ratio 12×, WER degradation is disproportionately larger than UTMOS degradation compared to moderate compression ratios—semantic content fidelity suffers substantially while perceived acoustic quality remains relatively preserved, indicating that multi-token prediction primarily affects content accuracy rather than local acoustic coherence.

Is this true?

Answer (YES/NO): NO